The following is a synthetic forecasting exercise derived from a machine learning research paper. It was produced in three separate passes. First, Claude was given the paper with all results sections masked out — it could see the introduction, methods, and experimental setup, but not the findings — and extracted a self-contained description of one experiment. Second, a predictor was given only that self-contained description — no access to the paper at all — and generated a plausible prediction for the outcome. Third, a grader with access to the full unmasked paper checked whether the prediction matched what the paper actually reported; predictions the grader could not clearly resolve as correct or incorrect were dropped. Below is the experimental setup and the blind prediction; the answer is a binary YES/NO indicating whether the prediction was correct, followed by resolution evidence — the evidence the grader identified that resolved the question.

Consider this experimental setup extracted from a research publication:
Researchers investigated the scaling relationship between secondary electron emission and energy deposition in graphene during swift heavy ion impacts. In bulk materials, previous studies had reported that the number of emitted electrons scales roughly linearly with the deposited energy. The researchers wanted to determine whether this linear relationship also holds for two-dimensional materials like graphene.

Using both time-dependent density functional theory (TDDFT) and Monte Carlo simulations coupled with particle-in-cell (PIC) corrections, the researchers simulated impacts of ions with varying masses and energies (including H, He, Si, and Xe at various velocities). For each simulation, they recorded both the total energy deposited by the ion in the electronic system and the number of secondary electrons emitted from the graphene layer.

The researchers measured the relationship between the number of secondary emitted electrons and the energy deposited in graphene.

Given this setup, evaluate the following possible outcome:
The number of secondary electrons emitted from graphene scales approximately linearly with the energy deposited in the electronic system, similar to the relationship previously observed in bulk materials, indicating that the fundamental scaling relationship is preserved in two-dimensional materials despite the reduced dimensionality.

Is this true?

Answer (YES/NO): NO